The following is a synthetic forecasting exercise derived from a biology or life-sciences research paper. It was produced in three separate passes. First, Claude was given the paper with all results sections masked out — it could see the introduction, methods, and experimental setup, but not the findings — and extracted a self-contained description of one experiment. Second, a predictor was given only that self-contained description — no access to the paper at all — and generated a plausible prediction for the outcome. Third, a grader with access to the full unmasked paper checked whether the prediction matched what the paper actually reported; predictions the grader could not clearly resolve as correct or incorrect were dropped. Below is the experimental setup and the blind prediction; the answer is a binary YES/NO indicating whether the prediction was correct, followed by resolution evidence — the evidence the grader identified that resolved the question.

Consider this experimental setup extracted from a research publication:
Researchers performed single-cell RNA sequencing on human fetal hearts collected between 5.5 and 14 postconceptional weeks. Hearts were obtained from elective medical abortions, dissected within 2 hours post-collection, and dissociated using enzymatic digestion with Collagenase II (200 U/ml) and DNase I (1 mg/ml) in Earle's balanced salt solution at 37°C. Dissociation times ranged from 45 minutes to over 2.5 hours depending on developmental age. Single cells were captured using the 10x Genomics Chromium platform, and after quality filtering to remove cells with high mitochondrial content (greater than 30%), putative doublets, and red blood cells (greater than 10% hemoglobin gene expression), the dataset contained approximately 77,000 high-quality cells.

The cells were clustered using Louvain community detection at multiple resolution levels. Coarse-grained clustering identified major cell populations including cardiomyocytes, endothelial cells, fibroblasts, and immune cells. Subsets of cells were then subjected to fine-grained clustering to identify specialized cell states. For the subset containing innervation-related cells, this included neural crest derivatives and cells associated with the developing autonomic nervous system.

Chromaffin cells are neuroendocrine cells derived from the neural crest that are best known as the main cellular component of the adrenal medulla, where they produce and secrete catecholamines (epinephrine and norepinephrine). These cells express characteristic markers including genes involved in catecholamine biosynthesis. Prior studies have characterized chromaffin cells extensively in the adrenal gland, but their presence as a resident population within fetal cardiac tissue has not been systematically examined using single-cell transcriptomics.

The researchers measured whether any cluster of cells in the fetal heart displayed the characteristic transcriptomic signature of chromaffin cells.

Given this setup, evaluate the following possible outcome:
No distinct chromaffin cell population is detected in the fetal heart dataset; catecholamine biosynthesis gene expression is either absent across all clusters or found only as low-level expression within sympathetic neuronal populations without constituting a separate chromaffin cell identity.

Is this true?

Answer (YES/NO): NO